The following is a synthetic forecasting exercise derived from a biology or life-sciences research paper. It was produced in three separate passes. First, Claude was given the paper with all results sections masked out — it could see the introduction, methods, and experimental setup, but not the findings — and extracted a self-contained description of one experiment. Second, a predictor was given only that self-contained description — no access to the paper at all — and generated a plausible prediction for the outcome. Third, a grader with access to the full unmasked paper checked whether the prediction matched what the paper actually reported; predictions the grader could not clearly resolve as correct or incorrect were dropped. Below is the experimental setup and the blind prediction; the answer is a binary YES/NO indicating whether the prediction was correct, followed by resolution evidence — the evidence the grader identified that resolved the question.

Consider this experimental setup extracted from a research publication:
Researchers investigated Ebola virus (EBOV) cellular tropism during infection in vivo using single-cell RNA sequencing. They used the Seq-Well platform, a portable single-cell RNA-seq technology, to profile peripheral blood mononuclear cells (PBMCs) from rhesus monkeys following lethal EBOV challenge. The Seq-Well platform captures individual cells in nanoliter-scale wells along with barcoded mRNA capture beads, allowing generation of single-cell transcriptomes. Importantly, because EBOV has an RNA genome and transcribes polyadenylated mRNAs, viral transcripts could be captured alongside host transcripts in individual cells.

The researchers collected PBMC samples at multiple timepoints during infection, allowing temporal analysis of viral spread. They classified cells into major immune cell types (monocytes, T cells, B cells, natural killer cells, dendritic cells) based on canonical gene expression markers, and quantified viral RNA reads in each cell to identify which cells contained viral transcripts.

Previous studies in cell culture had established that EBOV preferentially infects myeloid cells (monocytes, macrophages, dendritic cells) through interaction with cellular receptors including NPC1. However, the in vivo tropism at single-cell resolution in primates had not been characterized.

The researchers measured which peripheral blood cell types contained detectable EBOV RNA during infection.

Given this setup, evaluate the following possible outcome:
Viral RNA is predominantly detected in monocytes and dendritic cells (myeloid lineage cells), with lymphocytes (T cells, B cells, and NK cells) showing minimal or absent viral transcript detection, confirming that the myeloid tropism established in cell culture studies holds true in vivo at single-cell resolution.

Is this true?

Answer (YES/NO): NO